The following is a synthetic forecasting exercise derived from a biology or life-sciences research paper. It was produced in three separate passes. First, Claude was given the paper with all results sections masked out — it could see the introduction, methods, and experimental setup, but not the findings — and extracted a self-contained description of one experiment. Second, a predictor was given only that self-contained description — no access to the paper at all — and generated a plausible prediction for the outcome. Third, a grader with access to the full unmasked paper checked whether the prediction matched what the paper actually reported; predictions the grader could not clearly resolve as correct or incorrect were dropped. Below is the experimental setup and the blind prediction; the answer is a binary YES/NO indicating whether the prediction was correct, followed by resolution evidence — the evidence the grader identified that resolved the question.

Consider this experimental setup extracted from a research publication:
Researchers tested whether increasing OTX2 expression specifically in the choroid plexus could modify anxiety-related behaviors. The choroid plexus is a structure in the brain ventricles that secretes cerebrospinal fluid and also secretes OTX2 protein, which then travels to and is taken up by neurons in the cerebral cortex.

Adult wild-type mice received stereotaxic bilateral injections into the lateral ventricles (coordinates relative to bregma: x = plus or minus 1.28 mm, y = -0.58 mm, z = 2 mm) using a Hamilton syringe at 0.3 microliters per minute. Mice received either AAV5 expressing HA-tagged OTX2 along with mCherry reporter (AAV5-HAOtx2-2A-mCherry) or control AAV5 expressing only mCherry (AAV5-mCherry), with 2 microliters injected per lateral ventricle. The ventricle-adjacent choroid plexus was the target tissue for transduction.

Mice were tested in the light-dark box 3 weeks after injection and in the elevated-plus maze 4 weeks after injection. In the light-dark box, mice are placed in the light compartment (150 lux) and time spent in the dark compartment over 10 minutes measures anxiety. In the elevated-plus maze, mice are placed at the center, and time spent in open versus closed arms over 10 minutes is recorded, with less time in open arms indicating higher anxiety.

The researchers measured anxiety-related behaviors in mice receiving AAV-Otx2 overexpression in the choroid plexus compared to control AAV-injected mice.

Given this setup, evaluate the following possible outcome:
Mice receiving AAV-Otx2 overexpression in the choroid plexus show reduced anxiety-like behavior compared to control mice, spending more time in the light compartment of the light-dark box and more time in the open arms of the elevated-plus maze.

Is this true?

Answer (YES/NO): NO